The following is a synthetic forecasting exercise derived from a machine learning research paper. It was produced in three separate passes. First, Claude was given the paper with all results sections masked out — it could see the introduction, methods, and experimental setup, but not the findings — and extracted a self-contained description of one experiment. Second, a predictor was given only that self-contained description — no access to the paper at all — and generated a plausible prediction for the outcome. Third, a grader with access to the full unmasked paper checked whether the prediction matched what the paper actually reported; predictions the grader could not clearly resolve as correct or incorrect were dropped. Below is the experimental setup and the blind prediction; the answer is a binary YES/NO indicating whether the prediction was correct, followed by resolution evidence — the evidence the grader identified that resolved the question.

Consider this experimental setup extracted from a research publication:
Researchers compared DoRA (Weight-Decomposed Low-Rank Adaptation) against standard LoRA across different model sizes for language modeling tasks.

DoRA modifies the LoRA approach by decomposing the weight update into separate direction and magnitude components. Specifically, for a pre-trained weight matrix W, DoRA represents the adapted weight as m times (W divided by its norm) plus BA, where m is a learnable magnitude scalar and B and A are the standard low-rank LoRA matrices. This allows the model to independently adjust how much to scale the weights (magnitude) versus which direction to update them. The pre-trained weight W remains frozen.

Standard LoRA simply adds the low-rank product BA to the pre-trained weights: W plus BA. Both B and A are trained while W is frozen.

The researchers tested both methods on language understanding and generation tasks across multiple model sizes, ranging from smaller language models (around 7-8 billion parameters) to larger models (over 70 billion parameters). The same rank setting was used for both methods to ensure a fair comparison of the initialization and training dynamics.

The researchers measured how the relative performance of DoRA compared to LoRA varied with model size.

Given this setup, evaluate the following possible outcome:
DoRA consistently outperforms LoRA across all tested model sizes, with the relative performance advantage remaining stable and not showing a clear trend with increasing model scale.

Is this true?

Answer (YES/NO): NO